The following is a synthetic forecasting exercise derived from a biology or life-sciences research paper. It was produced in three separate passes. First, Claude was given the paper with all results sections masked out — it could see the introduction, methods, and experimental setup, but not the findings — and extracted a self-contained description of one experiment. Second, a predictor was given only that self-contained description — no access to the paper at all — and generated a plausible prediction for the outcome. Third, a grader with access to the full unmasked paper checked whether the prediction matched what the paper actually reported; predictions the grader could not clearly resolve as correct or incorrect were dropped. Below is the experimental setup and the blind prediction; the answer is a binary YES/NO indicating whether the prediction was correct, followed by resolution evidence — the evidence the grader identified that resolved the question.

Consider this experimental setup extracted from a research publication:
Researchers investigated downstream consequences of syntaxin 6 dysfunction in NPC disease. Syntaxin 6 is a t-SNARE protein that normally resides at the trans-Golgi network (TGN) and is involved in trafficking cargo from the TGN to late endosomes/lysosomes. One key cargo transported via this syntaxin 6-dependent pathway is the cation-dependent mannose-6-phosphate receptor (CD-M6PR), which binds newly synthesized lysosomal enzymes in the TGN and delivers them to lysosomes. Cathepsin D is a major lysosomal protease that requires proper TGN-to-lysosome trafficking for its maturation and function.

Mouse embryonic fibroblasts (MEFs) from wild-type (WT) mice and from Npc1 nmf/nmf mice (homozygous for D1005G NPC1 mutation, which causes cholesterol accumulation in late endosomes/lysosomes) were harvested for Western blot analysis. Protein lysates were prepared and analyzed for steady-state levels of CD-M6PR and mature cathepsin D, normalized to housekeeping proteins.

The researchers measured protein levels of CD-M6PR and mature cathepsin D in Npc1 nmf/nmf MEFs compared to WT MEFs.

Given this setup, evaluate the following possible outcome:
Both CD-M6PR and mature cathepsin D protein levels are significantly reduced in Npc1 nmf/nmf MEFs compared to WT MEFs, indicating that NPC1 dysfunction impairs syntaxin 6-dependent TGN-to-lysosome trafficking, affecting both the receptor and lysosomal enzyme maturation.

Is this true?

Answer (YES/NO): YES